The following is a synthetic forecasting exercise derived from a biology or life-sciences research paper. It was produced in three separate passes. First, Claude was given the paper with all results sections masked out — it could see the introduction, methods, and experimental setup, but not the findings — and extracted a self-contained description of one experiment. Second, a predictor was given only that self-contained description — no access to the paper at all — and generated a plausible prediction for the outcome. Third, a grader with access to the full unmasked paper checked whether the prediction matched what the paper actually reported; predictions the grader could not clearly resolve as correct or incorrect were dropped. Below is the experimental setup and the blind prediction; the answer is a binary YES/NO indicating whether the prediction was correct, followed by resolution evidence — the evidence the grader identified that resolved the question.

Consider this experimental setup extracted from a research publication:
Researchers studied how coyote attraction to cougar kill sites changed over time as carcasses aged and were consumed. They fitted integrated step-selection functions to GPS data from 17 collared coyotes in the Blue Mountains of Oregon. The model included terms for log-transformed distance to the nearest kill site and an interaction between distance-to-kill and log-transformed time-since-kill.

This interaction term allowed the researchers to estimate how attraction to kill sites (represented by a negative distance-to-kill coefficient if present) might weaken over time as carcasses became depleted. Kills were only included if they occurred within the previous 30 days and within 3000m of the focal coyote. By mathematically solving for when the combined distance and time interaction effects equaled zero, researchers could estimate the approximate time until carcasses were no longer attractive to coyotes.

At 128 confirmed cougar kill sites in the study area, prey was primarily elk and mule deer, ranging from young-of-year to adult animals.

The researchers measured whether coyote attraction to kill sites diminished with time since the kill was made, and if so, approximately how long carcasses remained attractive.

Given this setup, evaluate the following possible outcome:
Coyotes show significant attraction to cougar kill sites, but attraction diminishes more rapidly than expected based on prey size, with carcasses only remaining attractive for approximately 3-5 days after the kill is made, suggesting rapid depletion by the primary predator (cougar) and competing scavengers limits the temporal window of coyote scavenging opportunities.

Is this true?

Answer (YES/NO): NO